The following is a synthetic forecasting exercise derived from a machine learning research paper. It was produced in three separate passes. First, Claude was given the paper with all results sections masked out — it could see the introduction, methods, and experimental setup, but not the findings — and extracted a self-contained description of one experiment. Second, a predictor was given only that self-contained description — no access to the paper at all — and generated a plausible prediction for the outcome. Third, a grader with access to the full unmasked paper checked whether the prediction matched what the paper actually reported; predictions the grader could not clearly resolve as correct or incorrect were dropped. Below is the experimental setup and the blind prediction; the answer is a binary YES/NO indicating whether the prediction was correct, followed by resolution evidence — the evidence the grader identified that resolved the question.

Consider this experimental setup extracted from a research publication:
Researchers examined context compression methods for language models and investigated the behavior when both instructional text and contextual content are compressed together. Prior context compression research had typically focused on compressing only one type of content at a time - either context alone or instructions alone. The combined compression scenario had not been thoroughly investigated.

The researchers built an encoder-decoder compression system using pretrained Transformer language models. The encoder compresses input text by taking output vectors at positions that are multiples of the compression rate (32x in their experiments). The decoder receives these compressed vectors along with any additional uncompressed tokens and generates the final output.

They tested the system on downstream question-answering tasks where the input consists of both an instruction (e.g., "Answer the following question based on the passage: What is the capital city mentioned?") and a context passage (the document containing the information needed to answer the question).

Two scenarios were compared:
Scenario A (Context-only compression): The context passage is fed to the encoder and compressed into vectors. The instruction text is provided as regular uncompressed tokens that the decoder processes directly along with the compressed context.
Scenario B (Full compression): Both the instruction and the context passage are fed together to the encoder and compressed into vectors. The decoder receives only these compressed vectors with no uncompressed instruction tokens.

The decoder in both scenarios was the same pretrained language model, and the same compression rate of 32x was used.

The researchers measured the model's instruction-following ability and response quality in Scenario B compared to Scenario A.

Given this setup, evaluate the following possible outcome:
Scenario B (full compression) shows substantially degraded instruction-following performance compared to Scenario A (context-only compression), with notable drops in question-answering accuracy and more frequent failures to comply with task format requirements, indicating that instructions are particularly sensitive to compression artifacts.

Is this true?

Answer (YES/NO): YES